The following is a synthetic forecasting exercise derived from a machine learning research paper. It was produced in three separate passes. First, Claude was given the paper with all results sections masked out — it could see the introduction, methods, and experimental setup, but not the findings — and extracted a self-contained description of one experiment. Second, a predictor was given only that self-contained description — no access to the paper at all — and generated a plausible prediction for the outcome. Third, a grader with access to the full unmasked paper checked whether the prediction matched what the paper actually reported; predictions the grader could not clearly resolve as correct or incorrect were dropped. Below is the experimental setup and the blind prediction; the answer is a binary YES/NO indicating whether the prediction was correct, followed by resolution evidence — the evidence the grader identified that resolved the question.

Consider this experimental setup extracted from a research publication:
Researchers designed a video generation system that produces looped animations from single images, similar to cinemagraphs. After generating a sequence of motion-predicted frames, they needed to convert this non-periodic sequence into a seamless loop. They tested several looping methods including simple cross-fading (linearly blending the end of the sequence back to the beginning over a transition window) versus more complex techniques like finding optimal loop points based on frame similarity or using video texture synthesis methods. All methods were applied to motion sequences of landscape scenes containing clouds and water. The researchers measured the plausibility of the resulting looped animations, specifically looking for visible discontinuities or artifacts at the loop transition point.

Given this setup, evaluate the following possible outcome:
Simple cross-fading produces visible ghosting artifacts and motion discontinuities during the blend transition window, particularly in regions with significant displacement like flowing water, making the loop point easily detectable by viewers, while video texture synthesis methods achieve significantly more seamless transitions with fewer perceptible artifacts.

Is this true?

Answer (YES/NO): NO